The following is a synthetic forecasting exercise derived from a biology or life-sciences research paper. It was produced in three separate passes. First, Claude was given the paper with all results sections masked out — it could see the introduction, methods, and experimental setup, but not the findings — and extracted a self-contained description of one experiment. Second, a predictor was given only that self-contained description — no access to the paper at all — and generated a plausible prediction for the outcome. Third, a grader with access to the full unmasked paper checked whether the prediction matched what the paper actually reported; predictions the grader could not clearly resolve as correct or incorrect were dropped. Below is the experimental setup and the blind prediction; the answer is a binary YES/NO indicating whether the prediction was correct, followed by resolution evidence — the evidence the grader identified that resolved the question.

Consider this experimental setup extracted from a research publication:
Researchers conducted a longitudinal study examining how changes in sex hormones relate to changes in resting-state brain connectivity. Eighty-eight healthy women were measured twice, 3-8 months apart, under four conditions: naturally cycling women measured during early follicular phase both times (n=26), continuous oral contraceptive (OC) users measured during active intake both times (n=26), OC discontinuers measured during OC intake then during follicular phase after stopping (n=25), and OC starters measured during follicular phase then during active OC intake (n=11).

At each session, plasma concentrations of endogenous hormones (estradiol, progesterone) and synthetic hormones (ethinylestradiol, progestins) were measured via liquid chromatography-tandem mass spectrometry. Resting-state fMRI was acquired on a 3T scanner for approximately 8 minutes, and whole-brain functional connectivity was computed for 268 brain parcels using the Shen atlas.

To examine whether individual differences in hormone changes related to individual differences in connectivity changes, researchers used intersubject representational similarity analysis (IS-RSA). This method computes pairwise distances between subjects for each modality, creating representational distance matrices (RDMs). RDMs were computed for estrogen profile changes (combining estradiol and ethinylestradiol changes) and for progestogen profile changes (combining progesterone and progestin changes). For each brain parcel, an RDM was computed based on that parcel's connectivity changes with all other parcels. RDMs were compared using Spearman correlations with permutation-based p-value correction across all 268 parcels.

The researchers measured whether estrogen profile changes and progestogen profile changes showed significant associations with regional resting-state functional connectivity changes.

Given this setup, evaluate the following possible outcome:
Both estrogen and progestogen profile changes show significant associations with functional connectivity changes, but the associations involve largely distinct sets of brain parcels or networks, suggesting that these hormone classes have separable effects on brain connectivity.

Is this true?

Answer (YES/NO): NO